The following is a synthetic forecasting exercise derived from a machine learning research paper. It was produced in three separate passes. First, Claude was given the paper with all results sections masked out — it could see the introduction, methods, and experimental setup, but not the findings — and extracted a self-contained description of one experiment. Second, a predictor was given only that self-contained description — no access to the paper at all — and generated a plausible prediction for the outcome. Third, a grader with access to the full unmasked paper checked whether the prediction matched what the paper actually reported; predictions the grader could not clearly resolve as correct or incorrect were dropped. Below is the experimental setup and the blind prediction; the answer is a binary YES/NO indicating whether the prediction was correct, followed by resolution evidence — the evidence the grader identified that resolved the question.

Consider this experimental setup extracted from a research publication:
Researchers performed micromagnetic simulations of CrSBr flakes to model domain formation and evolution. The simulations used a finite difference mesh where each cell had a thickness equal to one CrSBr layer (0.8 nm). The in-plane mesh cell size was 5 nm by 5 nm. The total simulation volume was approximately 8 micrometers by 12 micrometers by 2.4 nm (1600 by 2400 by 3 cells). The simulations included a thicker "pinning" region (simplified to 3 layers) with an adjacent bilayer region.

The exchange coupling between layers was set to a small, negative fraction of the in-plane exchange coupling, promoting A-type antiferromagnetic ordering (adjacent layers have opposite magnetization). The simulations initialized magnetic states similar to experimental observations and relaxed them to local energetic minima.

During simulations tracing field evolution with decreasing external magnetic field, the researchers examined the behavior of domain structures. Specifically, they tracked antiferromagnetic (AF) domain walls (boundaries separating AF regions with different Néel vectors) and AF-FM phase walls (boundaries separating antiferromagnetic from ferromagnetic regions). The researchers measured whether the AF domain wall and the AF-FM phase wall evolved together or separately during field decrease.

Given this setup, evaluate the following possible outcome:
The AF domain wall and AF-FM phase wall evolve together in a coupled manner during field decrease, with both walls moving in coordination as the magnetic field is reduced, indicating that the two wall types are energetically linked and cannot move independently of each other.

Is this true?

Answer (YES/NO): NO